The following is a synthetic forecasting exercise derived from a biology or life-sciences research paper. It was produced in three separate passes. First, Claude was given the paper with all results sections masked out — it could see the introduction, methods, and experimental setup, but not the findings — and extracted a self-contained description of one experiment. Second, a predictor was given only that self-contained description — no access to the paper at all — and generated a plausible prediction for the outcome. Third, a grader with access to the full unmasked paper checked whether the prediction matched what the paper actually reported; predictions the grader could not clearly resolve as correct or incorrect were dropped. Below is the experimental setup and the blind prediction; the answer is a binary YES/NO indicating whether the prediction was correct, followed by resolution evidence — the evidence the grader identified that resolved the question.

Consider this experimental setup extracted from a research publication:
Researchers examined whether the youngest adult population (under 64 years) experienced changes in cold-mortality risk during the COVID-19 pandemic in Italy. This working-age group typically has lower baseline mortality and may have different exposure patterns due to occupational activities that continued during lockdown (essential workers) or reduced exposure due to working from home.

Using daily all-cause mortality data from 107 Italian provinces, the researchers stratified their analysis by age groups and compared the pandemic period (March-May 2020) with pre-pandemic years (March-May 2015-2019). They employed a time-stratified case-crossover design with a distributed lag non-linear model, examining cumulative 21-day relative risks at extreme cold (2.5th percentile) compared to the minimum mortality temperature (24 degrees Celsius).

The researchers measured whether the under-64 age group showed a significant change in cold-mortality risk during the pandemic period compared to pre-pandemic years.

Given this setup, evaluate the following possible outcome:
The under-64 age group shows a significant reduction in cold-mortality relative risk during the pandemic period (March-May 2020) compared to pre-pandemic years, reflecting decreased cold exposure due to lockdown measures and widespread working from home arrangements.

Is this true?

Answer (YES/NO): NO